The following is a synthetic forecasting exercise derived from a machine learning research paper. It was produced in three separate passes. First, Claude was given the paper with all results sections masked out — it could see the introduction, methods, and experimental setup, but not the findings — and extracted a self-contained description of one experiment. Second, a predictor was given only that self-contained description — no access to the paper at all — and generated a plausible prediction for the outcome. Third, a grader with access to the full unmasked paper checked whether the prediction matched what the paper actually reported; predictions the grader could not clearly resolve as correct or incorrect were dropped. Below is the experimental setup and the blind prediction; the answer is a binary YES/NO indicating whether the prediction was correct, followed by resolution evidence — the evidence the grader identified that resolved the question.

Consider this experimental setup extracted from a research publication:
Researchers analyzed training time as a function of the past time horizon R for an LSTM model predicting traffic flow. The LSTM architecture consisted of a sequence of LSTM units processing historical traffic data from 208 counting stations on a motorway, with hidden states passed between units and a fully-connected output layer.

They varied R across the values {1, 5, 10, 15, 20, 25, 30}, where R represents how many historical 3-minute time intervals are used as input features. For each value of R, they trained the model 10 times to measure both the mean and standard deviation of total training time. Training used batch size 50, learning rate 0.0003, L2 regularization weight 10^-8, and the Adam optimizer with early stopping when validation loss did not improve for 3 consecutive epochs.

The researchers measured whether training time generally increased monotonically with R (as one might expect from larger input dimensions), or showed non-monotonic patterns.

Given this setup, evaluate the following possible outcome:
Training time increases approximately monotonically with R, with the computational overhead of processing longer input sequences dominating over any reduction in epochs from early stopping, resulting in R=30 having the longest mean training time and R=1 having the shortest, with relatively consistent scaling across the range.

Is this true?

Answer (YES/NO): NO